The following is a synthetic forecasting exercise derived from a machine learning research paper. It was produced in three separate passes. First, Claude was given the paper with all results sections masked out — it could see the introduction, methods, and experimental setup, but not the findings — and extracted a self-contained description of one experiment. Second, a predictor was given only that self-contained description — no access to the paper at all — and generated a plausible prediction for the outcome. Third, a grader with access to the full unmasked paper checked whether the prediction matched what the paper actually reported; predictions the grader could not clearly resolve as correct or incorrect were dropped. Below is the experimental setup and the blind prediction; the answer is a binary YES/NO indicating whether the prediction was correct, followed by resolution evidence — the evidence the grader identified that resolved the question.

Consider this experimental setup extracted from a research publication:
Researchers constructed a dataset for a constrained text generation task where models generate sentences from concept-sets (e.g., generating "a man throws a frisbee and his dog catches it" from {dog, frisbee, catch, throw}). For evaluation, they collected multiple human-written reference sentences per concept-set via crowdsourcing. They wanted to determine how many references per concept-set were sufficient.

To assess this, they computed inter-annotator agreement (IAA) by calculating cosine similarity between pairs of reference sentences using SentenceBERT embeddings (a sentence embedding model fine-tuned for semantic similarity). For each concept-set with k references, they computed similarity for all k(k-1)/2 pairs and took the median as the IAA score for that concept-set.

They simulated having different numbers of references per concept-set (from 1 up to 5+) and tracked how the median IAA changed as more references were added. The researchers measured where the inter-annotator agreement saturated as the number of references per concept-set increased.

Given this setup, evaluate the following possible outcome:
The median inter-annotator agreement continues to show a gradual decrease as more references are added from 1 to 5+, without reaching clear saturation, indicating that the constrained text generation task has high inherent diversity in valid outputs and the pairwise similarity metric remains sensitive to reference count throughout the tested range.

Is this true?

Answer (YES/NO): NO